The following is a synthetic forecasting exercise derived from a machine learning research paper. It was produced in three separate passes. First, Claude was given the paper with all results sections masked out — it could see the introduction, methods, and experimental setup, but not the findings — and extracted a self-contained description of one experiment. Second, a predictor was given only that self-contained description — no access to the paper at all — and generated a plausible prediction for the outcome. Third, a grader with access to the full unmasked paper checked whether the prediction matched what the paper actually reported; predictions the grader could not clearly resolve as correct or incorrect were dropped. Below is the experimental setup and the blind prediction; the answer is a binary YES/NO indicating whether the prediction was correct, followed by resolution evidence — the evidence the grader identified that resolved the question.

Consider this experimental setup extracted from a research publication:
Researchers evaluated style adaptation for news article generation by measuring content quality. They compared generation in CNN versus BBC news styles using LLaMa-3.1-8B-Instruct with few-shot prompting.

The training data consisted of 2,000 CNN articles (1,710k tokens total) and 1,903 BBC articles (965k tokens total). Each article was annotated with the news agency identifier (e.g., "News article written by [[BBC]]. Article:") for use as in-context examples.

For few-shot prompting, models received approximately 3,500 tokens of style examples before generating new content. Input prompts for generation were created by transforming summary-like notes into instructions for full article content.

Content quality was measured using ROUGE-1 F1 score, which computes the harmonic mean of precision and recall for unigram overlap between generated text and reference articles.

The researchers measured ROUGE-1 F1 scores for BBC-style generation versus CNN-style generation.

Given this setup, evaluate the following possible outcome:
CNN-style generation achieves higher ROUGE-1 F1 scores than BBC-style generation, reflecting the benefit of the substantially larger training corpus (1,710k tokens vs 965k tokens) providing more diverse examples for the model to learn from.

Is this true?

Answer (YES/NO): NO